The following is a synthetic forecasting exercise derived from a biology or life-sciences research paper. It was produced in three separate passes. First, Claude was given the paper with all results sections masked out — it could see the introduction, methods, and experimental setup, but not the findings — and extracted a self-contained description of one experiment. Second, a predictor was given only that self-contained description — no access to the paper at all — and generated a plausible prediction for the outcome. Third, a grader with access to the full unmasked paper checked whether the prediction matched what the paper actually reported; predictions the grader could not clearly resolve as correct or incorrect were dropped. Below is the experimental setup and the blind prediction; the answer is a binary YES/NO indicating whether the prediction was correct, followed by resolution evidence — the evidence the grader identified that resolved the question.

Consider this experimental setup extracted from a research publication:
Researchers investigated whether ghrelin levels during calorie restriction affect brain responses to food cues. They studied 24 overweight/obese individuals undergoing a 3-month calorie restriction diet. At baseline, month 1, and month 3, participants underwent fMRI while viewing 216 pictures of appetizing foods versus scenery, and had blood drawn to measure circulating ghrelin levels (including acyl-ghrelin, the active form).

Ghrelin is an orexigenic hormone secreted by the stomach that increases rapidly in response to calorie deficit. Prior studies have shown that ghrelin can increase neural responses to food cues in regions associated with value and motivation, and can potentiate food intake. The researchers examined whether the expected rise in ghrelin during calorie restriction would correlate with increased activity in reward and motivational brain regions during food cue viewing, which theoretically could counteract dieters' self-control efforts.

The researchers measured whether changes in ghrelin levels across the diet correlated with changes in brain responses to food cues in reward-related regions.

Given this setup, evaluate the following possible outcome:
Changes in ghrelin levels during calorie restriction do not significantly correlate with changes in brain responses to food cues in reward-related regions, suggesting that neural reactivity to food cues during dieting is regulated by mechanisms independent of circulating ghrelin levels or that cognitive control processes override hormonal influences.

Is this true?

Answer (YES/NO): NO